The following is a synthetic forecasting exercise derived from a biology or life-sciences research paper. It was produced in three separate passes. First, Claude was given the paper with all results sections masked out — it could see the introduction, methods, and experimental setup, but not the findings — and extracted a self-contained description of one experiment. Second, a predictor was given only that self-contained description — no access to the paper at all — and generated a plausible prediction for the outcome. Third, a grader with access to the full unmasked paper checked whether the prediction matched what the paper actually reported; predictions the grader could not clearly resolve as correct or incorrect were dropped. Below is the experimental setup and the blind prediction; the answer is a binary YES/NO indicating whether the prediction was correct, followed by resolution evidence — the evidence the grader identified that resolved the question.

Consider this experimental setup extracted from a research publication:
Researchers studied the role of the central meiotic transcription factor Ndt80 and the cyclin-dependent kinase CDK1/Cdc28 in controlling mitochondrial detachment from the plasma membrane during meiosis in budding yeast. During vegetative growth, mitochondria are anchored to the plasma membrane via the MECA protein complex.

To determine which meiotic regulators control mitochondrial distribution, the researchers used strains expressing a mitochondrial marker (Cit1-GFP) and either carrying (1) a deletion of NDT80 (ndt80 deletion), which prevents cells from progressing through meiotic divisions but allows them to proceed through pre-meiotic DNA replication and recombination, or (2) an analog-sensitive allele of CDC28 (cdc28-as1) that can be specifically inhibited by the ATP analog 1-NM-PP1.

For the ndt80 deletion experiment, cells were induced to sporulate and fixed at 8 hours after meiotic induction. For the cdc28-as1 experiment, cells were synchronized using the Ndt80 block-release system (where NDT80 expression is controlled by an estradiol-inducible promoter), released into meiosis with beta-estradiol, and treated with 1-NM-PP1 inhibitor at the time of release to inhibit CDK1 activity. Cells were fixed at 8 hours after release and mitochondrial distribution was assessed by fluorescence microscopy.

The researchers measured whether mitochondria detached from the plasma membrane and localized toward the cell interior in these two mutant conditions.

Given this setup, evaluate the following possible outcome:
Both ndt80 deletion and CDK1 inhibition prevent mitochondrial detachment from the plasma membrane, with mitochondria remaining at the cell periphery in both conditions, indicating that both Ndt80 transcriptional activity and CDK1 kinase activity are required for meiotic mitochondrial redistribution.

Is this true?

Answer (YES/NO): NO